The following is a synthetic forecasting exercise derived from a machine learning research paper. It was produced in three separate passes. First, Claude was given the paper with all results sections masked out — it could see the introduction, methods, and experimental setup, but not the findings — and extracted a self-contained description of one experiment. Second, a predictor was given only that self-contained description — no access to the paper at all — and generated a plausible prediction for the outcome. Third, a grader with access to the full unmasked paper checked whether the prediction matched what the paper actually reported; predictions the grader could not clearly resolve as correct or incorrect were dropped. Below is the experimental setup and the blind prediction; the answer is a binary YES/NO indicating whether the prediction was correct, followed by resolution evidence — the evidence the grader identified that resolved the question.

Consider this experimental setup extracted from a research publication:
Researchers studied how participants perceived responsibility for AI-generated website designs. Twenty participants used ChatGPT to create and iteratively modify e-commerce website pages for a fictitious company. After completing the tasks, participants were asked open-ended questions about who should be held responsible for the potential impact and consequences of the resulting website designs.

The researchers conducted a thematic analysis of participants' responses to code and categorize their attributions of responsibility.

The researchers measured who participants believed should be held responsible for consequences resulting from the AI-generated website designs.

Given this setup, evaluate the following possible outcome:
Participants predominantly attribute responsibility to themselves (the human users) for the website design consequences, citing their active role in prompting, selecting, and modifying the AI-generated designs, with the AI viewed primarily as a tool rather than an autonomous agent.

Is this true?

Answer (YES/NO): YES